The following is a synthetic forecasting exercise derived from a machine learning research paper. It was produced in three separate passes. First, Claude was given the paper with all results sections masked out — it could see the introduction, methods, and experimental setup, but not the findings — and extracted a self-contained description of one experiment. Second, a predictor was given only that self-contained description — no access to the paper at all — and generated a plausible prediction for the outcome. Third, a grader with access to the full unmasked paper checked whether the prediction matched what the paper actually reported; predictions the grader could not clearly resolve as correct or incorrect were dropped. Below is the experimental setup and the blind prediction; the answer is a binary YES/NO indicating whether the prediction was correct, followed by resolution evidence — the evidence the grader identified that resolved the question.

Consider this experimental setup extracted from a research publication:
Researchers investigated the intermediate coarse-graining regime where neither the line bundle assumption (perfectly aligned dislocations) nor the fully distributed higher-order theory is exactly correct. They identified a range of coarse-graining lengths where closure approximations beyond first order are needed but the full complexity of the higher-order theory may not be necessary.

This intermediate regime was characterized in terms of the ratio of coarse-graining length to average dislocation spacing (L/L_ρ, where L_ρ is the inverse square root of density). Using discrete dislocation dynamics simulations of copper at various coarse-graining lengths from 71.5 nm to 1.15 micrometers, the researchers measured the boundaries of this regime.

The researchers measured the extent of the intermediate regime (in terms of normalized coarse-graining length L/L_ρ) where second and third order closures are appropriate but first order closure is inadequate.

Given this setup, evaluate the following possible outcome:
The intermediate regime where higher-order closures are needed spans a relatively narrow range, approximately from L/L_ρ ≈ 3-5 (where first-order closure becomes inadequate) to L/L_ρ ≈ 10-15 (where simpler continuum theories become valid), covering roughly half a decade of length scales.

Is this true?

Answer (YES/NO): NO